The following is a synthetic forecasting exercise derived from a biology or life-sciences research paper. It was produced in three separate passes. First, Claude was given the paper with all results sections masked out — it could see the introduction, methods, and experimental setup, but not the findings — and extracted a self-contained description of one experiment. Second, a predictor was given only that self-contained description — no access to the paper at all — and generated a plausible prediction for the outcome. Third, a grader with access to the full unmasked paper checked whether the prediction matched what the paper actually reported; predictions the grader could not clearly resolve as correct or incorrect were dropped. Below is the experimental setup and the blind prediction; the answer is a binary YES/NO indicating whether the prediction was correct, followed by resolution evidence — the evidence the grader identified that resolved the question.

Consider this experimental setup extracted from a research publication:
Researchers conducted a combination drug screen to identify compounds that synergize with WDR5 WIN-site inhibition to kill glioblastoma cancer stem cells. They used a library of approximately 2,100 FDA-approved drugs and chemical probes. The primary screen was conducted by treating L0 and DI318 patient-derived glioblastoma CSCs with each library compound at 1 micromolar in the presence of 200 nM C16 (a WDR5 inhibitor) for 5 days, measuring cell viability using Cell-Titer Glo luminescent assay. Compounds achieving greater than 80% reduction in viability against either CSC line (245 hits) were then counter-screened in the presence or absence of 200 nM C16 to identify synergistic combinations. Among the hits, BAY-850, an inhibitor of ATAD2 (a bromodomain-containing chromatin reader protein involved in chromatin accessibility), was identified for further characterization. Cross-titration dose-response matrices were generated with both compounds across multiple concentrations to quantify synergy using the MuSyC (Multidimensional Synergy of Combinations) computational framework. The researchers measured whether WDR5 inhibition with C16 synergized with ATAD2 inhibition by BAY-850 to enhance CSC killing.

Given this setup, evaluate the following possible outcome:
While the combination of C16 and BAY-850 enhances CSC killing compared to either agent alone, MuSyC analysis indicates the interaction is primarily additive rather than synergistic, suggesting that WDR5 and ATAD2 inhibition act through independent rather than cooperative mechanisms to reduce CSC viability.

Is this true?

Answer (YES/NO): NO